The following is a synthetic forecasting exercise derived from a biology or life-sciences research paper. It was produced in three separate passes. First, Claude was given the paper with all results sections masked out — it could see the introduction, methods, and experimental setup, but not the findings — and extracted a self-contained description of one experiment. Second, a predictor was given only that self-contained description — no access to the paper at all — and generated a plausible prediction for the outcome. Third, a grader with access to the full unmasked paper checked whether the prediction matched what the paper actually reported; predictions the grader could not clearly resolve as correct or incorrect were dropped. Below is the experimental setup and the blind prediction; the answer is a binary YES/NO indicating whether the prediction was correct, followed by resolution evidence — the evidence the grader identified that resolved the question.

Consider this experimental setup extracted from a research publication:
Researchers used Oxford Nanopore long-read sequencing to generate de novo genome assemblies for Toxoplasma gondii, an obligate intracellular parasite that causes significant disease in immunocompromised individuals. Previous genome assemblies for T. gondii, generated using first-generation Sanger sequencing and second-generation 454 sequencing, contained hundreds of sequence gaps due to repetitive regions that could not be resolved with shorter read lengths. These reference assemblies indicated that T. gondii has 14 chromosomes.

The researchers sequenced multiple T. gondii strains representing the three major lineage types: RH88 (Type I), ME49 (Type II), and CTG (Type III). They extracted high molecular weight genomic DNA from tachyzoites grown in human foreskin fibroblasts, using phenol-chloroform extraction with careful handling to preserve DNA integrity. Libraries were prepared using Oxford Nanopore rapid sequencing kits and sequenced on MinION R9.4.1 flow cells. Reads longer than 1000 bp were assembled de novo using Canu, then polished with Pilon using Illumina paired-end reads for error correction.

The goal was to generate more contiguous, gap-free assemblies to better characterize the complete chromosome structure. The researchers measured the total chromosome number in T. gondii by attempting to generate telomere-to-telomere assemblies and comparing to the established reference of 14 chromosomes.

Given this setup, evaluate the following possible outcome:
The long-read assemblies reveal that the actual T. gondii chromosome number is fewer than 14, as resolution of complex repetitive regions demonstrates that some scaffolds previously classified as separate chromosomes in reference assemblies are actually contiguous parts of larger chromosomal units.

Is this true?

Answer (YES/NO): YES